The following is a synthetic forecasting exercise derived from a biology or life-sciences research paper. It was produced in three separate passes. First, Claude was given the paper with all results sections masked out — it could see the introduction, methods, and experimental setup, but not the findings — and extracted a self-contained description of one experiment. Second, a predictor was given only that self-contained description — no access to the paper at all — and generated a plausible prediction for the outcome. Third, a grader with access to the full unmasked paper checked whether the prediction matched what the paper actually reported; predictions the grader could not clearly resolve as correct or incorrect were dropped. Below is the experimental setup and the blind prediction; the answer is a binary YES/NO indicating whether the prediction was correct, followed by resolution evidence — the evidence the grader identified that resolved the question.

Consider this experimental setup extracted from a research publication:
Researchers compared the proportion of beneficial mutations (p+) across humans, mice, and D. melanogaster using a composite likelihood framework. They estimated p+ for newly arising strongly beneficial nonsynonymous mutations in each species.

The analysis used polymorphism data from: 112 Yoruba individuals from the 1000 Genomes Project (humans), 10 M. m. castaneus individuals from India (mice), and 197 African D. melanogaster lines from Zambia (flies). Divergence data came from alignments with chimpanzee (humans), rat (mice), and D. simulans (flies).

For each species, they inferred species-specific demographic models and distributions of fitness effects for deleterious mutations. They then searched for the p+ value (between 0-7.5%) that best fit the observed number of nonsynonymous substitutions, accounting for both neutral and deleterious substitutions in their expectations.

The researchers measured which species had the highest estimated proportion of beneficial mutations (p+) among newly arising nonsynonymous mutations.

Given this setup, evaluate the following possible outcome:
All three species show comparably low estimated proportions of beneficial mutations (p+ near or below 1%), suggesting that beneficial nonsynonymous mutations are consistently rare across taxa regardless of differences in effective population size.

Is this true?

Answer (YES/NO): NO